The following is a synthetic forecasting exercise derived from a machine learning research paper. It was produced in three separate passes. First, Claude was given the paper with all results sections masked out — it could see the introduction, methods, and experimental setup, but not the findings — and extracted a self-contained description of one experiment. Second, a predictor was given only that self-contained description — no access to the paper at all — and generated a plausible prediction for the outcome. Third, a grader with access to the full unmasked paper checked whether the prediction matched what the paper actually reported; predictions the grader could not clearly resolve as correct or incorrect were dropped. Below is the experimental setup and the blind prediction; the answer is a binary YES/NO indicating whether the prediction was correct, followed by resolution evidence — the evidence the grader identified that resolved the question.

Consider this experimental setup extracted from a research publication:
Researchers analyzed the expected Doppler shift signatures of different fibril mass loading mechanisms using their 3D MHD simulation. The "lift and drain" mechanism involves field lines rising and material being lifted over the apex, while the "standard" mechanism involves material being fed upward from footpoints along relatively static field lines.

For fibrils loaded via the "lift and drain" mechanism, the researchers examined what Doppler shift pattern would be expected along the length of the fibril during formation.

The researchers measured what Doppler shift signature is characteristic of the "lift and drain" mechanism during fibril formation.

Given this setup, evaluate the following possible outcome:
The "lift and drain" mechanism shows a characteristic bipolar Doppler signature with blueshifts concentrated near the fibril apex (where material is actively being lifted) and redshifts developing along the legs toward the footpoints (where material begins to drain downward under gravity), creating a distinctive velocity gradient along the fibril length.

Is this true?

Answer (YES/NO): NO